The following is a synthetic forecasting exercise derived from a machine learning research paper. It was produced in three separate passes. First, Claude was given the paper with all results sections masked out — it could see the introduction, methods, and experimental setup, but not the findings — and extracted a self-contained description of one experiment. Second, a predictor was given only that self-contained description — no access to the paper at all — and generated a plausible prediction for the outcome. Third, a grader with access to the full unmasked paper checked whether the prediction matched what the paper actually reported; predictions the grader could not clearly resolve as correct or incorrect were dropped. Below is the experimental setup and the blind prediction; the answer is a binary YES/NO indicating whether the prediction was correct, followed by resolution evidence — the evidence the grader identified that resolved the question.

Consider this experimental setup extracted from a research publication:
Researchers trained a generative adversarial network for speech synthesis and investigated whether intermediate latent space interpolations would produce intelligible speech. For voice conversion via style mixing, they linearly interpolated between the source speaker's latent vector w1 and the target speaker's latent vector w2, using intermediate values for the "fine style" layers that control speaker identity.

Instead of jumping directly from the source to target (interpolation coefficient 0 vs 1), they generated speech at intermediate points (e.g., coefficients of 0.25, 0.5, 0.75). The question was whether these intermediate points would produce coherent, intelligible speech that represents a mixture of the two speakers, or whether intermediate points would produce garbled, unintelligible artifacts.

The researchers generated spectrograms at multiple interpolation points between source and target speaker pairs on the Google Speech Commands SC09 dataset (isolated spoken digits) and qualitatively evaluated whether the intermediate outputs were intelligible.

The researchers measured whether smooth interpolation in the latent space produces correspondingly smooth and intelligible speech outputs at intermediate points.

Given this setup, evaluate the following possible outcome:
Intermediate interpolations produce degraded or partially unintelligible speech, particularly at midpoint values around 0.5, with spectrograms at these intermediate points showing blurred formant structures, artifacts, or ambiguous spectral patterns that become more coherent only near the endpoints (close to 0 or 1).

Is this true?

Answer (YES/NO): NO